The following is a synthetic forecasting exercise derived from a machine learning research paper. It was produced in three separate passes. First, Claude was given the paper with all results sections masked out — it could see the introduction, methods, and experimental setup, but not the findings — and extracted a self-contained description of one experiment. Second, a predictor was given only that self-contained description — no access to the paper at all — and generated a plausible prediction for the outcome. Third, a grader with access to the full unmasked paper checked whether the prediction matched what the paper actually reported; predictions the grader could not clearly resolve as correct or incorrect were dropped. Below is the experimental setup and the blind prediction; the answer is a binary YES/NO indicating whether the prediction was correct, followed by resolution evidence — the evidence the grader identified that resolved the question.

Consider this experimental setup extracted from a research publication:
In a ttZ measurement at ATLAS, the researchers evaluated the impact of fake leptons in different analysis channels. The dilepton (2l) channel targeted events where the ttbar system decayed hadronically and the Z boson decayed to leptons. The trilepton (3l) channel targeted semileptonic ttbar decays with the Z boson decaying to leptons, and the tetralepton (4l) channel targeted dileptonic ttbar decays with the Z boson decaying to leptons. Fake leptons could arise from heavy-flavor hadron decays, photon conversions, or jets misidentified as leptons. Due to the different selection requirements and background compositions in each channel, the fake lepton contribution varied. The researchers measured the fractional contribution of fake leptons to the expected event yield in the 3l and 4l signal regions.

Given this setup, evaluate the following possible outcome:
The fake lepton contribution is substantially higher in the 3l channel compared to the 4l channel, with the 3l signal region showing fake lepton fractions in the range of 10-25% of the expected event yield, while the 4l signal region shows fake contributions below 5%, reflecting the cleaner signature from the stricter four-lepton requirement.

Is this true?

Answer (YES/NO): NO